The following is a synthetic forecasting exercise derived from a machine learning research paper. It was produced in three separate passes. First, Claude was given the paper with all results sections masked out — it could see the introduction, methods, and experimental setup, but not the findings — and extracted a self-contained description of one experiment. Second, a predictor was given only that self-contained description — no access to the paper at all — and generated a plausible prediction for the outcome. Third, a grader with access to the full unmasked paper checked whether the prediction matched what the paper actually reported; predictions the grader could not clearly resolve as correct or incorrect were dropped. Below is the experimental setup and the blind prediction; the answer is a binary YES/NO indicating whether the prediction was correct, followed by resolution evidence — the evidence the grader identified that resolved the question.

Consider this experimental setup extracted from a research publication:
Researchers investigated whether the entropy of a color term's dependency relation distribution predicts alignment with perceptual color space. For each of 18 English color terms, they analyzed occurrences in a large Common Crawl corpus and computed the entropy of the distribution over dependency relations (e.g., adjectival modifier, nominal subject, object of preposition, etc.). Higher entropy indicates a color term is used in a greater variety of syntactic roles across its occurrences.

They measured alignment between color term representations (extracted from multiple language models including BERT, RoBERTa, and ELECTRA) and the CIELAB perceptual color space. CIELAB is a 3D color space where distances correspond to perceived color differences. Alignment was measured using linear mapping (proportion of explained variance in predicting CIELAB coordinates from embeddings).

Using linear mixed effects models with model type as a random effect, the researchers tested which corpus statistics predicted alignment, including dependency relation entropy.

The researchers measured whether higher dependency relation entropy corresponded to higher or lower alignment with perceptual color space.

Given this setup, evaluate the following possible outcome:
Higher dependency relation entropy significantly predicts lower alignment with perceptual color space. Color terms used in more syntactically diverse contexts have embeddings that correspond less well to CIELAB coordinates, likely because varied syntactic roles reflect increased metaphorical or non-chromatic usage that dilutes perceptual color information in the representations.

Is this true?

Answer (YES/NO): NO